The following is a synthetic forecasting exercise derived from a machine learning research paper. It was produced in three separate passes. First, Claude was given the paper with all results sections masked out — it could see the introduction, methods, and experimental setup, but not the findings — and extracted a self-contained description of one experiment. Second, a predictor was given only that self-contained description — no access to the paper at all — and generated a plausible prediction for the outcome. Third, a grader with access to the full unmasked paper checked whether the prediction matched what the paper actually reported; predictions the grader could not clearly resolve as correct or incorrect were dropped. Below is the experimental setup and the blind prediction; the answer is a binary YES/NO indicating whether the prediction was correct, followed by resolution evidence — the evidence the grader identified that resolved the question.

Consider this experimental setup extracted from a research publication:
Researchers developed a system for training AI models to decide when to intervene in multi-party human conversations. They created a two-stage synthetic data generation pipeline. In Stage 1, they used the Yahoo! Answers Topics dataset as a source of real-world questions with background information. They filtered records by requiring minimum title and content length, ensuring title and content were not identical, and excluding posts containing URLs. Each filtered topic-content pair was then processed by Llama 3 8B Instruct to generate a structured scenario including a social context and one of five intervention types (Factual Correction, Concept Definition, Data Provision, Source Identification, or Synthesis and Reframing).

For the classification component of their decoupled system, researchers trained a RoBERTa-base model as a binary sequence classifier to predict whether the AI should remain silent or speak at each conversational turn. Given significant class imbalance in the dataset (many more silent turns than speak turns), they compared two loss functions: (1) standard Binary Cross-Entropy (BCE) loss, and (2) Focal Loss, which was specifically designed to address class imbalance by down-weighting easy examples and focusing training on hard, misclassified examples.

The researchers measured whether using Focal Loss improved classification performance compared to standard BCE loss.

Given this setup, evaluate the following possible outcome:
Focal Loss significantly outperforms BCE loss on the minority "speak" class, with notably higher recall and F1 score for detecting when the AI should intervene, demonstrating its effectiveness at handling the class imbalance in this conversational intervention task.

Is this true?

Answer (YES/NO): NO